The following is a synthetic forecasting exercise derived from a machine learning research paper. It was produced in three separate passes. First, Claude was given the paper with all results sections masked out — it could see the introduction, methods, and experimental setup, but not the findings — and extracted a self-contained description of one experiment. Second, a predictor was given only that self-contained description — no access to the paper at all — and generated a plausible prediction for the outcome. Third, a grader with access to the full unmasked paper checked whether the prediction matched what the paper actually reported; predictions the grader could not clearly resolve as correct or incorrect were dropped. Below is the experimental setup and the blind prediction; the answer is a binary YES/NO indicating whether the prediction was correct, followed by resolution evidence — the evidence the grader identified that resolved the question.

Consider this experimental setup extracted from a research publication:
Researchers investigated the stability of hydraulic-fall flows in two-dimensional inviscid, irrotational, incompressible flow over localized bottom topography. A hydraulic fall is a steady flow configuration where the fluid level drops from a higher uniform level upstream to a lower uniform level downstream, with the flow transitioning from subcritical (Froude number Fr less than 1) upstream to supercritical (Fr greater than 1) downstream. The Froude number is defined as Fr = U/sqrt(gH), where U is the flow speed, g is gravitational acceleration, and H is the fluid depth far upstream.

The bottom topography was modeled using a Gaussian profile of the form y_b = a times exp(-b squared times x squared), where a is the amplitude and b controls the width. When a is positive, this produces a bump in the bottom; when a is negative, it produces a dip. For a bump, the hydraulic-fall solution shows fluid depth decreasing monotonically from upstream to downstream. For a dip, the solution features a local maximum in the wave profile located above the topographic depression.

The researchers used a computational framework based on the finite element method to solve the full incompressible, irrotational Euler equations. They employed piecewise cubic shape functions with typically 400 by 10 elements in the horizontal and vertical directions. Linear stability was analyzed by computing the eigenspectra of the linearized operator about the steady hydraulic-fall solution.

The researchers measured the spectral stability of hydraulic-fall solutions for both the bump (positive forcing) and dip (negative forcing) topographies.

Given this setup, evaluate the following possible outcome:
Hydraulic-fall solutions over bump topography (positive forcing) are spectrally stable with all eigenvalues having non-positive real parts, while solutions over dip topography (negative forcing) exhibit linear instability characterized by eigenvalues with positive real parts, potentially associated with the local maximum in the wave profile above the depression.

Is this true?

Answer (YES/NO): YES